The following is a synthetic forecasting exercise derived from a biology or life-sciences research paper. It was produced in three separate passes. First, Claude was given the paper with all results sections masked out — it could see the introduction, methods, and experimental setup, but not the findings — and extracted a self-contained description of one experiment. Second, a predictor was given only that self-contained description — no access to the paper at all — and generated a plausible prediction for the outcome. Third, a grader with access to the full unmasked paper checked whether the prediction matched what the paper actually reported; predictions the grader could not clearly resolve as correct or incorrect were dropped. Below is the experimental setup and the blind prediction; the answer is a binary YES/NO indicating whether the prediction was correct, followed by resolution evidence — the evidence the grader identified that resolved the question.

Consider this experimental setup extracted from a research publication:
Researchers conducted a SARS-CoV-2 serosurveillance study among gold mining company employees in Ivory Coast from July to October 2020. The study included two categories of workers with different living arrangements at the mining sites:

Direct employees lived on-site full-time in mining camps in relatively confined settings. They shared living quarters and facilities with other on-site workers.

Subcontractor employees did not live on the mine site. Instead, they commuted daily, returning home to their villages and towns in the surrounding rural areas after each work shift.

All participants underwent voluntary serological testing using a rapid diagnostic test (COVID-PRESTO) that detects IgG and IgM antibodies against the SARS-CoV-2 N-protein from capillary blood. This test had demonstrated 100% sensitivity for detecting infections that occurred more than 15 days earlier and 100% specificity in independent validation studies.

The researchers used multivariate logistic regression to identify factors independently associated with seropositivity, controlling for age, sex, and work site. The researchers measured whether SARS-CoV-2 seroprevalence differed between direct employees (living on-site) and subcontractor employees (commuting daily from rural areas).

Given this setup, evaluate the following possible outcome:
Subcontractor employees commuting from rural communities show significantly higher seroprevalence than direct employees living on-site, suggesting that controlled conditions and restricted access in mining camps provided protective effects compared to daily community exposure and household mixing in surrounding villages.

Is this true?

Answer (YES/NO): NO